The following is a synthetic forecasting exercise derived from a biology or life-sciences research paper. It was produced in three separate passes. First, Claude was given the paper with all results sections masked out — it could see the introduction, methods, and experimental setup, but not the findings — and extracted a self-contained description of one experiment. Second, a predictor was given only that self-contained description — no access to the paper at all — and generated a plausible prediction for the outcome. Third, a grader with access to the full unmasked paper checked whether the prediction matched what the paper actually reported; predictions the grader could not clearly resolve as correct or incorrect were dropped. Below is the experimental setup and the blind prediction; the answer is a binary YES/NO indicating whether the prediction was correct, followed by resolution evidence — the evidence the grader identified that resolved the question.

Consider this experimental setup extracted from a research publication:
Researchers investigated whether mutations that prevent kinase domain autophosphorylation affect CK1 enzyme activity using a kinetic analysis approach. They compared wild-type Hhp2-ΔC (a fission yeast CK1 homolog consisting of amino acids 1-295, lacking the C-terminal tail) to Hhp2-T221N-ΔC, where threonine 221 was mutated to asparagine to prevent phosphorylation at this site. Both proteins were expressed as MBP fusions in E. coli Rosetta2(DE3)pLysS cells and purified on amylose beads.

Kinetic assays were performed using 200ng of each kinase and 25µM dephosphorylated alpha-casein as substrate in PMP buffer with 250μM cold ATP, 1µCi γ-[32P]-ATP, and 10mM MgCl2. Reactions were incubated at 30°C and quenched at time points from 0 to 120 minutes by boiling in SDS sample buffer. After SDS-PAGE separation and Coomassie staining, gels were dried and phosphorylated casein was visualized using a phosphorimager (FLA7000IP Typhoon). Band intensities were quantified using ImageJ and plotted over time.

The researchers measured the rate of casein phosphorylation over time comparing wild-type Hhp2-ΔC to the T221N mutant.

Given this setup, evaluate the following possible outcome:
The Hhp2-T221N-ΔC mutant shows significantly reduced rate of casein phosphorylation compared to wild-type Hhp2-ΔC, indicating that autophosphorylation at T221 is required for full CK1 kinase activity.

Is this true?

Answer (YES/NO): NO